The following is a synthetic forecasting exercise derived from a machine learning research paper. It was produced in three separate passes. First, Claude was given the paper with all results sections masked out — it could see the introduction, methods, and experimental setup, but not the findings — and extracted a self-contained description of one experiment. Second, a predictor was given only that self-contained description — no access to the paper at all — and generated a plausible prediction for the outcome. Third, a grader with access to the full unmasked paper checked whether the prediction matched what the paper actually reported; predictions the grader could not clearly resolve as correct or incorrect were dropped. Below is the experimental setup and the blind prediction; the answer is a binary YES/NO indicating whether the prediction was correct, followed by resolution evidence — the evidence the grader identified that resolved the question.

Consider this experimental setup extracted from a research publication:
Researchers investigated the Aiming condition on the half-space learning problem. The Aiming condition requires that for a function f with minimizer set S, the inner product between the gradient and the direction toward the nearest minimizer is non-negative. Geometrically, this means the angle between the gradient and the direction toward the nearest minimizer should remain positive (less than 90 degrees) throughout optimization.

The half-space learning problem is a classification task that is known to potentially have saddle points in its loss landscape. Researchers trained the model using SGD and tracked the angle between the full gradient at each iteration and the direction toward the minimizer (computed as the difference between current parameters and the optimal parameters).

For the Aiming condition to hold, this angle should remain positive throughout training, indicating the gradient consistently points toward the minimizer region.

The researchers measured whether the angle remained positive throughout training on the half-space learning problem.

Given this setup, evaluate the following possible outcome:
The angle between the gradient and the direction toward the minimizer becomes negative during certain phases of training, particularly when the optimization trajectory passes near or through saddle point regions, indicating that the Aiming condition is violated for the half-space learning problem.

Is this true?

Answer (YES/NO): YES